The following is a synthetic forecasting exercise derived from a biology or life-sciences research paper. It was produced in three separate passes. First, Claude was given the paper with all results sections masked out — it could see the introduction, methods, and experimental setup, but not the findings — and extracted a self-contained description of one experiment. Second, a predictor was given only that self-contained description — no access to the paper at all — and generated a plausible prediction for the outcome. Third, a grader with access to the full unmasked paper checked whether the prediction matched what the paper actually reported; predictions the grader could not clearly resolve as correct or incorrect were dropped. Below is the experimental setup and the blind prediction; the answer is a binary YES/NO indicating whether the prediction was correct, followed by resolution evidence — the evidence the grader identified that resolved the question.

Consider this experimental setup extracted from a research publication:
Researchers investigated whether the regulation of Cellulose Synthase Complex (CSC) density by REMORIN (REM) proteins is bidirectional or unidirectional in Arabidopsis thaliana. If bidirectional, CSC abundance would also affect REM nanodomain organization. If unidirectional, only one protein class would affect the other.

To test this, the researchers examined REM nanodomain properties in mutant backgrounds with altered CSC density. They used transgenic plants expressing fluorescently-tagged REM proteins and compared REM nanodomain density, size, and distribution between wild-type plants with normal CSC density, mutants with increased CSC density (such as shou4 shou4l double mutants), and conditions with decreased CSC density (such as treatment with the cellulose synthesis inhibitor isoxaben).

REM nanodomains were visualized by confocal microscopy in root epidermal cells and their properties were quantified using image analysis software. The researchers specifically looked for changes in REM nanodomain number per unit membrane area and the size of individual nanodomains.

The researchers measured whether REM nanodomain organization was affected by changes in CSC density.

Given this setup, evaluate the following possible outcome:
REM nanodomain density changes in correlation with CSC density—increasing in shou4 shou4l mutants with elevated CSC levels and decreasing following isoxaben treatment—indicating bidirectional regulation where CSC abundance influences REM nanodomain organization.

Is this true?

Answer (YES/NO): NO